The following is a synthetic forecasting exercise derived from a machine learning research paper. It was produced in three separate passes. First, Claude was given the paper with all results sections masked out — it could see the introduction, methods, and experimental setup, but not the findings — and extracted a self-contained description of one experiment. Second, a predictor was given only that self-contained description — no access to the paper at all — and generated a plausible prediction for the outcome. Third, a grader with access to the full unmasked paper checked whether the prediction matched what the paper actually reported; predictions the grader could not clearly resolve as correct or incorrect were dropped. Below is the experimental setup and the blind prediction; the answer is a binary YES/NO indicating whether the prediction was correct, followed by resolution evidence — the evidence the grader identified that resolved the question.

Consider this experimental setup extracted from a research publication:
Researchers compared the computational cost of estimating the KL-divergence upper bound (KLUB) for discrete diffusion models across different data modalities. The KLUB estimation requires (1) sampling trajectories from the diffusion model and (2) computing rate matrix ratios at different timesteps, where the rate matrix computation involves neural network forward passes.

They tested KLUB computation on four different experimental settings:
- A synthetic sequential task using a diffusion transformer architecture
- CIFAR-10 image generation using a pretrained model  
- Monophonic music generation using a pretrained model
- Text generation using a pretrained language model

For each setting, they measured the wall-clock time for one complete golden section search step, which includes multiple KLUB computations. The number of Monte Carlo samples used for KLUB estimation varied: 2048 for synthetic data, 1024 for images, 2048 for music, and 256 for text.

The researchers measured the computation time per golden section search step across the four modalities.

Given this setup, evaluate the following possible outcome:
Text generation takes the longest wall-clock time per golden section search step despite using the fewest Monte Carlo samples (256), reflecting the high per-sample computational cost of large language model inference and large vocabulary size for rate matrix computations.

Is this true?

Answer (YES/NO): YES